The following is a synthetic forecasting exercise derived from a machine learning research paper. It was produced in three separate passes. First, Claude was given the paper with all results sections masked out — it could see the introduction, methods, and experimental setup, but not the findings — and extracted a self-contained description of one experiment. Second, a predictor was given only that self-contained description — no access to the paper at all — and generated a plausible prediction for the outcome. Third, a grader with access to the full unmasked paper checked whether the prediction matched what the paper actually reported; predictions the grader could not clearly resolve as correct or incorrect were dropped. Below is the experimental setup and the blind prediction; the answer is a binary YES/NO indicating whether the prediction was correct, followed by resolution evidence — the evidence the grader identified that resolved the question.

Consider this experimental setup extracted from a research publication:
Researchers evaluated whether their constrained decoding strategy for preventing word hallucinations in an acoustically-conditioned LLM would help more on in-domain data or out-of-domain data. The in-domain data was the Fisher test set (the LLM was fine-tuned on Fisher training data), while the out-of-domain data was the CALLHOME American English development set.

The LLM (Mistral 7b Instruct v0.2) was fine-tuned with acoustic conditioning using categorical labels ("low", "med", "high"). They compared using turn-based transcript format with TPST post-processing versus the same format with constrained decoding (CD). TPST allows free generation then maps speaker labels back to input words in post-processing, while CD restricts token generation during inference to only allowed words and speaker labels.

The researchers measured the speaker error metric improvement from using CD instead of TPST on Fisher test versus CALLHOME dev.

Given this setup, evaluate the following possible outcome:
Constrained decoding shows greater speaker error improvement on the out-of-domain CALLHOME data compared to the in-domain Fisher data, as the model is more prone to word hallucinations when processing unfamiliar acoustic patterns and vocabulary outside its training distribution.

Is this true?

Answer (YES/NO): YES